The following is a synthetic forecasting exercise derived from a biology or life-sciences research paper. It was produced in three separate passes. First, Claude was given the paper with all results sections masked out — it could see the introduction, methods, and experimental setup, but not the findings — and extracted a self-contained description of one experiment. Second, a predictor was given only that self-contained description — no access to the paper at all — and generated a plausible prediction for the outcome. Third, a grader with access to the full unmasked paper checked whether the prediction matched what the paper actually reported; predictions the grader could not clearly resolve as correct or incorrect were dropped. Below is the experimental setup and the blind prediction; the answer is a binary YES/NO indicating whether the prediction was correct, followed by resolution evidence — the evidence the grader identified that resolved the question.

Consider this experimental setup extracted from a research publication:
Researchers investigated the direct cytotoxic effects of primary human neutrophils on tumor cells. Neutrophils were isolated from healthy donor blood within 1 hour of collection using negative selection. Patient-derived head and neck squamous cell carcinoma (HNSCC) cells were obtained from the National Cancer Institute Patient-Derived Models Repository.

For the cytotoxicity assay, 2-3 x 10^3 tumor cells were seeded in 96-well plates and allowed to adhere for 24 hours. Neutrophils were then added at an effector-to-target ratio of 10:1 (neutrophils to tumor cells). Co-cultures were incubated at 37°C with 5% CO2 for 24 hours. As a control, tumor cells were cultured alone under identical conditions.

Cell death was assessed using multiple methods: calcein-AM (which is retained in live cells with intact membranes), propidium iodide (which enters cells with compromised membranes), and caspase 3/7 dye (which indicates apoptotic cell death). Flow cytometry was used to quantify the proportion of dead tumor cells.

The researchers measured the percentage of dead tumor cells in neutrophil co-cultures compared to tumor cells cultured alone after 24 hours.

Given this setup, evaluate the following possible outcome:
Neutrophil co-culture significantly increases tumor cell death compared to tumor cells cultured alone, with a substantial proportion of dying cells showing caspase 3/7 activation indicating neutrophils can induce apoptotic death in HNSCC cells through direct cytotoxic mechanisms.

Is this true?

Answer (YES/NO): YES